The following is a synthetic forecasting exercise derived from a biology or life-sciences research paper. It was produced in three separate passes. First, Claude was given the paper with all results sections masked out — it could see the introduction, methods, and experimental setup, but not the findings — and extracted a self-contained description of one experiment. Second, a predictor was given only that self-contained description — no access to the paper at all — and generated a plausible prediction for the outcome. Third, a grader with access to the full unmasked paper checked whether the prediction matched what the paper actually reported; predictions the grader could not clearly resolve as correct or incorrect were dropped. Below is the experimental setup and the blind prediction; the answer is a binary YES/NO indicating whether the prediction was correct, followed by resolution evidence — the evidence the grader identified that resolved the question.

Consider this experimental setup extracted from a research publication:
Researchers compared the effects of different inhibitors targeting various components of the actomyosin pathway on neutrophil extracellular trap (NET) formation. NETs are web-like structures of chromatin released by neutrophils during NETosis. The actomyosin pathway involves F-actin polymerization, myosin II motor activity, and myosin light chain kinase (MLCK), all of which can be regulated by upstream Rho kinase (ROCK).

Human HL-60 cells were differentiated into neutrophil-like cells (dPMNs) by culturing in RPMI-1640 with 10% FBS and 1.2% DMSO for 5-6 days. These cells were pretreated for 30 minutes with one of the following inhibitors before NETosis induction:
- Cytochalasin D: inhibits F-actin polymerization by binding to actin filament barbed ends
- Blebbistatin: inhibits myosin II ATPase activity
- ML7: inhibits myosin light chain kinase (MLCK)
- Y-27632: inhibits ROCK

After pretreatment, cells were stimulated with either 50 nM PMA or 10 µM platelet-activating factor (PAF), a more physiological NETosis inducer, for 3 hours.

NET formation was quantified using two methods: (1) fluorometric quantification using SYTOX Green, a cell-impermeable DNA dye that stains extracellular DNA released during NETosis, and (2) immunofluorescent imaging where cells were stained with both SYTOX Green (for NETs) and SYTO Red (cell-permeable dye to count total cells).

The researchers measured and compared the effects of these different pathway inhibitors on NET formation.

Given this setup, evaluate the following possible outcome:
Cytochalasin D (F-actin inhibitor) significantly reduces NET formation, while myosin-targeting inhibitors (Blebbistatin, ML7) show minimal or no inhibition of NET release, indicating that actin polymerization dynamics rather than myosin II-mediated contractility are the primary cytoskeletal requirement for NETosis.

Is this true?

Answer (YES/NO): NO